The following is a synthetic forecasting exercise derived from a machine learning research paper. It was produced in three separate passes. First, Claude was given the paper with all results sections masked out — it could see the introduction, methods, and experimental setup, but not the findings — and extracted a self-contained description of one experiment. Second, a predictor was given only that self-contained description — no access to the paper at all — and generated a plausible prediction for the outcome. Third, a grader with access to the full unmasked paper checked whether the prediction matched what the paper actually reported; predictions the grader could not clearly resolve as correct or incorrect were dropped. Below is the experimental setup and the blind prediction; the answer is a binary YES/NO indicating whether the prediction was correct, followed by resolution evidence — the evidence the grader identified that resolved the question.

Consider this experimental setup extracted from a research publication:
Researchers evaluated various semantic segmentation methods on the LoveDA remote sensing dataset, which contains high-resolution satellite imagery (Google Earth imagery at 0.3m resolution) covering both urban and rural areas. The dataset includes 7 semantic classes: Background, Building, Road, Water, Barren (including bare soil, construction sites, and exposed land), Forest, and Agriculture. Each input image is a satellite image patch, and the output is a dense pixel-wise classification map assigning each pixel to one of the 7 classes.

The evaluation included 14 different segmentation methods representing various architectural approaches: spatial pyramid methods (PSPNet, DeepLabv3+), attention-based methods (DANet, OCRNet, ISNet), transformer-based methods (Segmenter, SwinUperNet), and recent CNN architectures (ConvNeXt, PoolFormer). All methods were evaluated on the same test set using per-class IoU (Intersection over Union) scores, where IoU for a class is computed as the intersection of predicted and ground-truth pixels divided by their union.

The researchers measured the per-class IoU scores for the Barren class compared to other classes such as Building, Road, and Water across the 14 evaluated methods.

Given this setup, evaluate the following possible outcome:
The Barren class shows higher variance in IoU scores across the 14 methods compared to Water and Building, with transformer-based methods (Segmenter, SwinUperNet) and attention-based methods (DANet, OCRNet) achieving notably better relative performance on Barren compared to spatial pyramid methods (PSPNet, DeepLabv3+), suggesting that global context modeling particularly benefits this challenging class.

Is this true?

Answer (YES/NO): NO